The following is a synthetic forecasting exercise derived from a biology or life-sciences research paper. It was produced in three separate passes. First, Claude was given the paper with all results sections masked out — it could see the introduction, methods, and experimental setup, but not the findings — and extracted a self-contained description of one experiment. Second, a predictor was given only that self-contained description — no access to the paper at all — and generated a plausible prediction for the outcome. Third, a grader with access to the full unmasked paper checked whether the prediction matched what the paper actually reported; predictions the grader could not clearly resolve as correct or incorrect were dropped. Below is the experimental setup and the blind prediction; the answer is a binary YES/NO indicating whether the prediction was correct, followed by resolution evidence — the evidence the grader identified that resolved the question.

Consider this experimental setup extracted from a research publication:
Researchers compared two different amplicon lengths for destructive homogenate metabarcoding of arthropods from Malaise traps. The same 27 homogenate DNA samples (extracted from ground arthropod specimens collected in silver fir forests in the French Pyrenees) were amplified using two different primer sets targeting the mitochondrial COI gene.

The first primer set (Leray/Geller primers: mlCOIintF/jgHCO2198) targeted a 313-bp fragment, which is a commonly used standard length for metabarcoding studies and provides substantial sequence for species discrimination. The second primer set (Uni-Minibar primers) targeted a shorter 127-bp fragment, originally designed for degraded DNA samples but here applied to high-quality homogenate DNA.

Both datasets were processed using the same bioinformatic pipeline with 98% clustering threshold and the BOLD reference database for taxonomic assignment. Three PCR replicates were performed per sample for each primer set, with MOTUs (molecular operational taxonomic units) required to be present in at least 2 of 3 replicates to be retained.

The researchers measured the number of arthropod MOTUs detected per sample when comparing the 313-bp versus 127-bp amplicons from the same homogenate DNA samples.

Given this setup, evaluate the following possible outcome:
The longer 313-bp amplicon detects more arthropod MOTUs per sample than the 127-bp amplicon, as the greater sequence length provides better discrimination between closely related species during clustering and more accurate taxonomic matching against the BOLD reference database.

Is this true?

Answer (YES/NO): YES